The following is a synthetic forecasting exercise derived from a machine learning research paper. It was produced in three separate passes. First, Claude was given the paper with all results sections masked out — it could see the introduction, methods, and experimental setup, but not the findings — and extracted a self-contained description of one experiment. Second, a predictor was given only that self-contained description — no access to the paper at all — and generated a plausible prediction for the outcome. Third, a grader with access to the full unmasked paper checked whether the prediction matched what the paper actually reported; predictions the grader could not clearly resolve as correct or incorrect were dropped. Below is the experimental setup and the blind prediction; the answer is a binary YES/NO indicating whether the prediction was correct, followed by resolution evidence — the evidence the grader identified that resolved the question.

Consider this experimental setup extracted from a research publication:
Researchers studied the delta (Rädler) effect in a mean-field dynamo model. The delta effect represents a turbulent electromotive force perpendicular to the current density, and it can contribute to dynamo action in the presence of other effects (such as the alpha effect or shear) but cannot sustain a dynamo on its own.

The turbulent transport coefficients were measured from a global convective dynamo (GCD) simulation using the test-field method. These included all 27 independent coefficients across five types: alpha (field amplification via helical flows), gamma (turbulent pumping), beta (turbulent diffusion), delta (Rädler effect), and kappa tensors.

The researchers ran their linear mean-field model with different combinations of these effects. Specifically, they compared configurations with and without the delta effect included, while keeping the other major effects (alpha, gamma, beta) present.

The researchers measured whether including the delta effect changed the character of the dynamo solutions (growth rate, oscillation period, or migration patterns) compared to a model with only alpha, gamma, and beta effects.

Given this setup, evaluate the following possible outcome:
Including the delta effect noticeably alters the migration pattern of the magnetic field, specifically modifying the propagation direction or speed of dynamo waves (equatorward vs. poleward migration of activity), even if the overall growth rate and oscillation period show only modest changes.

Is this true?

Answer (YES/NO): NO